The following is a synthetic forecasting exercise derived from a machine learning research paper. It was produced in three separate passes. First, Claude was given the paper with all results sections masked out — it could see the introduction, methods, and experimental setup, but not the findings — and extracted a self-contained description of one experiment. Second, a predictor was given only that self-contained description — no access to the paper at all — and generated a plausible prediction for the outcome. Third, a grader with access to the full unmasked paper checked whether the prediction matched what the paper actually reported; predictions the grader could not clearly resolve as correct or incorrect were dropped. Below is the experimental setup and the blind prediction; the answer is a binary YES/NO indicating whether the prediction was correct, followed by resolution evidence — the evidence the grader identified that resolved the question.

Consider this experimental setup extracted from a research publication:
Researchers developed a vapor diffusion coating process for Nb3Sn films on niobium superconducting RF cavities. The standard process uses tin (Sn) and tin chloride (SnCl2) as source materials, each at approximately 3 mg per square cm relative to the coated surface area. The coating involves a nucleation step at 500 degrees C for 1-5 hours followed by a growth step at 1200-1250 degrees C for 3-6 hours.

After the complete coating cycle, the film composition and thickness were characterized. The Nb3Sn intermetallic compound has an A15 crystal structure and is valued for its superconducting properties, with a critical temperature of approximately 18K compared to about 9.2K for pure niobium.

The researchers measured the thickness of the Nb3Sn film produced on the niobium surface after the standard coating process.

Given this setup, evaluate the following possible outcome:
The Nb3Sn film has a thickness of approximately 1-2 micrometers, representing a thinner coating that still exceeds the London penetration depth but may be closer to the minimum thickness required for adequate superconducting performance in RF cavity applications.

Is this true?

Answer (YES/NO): YES